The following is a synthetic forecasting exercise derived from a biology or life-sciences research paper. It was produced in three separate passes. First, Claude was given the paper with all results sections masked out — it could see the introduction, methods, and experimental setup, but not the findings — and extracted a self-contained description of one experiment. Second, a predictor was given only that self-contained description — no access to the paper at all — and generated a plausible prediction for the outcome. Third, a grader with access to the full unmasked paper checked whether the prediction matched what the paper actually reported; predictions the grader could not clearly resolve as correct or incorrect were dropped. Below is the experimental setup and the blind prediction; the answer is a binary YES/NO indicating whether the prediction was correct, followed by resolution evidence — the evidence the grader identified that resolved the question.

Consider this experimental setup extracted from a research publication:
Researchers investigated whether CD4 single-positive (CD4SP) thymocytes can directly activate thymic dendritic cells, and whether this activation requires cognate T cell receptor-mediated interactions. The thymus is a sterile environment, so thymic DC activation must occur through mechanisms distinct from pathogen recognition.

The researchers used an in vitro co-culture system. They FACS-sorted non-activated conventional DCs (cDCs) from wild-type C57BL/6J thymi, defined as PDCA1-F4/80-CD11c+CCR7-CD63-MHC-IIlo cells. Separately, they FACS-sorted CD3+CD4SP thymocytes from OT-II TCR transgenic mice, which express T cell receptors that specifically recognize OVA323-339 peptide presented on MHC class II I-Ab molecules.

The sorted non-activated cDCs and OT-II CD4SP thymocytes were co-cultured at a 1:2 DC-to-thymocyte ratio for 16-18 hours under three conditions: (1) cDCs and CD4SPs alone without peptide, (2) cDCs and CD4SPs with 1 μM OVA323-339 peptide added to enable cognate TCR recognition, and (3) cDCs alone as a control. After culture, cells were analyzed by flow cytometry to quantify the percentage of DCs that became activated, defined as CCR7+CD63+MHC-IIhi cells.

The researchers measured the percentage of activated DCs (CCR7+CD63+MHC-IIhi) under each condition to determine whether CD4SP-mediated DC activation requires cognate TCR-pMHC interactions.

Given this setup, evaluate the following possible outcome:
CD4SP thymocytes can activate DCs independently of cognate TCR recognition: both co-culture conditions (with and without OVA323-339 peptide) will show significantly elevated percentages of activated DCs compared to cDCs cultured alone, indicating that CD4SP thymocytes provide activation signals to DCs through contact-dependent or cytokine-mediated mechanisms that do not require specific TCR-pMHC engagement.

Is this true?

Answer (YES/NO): NO